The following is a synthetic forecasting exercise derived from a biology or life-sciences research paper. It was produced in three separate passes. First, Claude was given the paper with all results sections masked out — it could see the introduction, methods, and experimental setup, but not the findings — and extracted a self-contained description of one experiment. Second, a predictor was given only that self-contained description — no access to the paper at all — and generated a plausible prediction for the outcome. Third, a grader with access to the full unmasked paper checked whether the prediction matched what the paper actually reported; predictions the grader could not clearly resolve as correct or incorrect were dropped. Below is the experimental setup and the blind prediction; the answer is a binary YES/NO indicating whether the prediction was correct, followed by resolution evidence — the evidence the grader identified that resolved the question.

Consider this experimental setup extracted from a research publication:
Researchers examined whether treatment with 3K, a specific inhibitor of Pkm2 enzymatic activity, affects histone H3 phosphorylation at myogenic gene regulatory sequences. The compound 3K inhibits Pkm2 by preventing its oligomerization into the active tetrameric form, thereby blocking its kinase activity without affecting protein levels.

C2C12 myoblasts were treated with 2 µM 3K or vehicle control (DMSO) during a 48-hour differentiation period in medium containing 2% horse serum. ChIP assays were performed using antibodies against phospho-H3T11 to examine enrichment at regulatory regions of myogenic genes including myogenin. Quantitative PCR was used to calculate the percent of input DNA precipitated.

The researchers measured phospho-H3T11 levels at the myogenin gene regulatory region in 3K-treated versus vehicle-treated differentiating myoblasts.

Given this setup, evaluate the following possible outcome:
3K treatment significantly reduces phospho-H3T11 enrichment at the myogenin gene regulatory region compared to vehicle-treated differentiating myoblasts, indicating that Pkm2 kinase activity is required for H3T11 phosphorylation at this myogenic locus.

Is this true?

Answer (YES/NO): YES